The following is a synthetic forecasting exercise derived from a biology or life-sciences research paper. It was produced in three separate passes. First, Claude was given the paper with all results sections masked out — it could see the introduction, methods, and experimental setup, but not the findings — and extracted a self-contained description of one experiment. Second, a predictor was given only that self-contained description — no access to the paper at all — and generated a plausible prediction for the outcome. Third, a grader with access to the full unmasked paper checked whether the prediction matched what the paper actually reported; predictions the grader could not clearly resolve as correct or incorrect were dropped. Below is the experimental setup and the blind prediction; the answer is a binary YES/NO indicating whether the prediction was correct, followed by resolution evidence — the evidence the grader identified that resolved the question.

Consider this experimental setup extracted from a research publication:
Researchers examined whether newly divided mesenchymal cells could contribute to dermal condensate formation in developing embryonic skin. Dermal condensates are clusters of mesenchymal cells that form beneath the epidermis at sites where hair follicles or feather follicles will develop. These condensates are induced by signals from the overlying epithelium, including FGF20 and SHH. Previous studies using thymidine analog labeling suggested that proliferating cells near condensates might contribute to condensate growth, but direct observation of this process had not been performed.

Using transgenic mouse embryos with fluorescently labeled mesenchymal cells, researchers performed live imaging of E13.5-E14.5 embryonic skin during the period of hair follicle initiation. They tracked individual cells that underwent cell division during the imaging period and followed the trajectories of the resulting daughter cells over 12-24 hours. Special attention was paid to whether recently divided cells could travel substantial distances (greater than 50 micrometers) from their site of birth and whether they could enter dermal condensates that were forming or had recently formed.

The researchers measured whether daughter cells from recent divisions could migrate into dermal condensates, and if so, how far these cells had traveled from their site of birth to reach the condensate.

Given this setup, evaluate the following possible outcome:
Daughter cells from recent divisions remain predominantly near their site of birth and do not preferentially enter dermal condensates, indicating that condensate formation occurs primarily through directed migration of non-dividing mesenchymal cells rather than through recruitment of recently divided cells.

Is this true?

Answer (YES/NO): NO